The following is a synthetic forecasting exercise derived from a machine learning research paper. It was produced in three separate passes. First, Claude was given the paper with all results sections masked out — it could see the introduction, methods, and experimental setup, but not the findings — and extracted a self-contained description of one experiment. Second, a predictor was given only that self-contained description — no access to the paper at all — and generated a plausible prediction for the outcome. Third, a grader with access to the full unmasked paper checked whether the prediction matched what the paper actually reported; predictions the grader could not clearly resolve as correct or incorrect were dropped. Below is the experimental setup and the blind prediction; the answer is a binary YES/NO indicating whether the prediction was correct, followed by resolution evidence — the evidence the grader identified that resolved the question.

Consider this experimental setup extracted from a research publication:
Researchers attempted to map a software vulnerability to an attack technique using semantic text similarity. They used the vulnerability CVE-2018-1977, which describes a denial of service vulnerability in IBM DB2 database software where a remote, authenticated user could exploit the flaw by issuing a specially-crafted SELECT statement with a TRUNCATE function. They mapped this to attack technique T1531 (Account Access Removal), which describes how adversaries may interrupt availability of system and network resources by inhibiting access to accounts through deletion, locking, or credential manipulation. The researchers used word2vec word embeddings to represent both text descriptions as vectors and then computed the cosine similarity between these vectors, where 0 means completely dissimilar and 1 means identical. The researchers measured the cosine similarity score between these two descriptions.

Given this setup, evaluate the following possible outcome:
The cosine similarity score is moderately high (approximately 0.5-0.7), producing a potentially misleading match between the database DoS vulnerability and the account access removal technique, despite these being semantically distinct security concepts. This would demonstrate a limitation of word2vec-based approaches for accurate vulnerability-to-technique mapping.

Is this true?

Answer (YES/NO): NO